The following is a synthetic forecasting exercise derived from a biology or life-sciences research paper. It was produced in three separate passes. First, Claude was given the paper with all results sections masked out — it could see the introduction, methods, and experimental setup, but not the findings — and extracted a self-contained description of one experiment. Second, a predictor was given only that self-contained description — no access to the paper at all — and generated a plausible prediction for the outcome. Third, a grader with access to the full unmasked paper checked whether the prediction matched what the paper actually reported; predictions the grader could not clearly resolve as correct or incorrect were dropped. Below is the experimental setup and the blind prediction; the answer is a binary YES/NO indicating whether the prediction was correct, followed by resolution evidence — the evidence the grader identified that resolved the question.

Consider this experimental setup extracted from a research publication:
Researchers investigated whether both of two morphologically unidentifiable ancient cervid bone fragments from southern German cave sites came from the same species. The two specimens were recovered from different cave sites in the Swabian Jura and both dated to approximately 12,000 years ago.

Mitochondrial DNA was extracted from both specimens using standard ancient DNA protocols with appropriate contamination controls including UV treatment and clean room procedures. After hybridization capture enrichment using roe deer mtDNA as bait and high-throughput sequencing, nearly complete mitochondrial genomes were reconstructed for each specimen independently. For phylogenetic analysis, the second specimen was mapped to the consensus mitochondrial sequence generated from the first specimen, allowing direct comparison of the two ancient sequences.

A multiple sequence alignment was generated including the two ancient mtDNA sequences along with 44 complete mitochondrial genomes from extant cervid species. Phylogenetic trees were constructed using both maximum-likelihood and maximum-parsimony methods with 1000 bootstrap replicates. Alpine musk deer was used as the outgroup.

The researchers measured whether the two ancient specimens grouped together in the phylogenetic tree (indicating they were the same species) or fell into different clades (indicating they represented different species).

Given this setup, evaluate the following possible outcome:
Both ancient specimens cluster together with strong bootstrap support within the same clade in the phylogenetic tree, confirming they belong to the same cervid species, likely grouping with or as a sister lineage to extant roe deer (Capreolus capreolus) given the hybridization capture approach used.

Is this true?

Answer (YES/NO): NO